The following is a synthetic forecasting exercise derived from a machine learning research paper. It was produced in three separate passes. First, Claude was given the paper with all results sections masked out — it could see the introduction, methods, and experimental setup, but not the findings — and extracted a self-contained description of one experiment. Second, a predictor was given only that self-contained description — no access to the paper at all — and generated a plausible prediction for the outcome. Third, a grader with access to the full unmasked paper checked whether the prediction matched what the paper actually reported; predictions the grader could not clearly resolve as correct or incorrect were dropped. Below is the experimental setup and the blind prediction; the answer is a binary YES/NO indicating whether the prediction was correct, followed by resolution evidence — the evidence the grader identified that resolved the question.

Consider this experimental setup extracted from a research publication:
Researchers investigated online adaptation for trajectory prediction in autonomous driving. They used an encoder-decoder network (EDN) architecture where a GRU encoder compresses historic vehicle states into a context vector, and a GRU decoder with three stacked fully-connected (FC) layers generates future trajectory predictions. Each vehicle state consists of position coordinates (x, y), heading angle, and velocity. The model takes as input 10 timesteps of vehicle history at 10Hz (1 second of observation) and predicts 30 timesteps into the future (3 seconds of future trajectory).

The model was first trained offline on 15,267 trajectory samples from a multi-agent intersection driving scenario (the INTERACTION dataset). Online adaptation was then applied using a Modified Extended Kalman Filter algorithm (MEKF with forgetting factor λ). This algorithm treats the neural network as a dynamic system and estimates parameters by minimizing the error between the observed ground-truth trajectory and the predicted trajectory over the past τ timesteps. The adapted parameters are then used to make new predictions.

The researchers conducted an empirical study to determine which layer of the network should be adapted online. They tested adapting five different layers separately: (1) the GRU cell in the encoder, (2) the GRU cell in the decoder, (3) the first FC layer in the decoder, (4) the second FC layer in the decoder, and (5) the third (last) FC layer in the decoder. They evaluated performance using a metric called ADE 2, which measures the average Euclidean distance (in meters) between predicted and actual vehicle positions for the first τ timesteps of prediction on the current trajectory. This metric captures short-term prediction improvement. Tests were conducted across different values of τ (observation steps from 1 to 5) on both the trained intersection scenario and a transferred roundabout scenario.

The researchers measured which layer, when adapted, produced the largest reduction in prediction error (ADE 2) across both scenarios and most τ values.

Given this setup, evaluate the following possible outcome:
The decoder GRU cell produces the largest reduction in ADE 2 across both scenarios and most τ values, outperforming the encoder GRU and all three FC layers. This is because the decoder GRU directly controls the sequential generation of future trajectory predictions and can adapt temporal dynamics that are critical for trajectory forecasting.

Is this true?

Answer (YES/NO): NO